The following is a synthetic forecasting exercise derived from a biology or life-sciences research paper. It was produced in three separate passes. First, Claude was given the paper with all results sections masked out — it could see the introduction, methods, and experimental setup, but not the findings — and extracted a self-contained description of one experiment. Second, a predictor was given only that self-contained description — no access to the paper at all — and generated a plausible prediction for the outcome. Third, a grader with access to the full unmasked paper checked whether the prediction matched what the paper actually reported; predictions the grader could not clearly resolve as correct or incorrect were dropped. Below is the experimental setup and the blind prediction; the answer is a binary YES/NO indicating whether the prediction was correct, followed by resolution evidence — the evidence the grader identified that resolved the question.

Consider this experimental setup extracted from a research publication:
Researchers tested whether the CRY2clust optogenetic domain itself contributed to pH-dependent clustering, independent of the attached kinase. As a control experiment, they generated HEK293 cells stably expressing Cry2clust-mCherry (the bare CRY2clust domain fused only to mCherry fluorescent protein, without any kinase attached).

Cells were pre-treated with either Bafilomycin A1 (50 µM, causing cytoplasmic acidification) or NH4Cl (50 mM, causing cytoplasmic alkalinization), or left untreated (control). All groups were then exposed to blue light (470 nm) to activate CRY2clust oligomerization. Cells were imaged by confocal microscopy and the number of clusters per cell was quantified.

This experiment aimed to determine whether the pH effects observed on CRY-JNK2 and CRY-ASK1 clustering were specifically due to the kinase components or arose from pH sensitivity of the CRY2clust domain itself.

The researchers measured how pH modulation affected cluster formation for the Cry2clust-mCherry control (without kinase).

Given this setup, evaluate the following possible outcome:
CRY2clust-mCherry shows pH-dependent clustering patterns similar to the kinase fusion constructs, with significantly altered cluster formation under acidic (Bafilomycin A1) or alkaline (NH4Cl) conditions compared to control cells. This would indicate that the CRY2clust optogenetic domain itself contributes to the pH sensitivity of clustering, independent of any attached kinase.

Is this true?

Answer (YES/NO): NO